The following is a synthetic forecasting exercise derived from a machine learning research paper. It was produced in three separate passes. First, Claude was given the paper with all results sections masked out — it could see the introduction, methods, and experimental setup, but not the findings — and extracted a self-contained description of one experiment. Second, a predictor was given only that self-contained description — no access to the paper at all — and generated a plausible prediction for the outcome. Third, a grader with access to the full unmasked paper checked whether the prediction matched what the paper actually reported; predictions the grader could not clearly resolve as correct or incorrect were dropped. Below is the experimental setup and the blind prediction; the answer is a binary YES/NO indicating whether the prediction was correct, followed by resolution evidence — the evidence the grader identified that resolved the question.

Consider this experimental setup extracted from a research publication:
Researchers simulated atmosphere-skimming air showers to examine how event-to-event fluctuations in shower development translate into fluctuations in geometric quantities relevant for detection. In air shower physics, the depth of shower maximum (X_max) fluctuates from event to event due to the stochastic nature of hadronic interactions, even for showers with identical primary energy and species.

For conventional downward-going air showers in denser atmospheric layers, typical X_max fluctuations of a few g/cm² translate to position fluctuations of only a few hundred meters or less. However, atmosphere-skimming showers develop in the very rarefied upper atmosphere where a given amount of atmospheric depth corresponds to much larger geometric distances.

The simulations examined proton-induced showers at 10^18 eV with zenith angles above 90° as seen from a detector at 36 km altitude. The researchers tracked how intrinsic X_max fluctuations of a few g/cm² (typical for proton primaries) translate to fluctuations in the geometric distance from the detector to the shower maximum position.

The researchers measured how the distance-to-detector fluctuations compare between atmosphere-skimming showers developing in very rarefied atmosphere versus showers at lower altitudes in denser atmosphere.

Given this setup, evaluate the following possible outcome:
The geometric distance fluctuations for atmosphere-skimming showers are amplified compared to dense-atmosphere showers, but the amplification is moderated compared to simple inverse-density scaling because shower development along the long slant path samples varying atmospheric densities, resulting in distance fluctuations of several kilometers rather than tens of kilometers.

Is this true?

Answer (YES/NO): NO